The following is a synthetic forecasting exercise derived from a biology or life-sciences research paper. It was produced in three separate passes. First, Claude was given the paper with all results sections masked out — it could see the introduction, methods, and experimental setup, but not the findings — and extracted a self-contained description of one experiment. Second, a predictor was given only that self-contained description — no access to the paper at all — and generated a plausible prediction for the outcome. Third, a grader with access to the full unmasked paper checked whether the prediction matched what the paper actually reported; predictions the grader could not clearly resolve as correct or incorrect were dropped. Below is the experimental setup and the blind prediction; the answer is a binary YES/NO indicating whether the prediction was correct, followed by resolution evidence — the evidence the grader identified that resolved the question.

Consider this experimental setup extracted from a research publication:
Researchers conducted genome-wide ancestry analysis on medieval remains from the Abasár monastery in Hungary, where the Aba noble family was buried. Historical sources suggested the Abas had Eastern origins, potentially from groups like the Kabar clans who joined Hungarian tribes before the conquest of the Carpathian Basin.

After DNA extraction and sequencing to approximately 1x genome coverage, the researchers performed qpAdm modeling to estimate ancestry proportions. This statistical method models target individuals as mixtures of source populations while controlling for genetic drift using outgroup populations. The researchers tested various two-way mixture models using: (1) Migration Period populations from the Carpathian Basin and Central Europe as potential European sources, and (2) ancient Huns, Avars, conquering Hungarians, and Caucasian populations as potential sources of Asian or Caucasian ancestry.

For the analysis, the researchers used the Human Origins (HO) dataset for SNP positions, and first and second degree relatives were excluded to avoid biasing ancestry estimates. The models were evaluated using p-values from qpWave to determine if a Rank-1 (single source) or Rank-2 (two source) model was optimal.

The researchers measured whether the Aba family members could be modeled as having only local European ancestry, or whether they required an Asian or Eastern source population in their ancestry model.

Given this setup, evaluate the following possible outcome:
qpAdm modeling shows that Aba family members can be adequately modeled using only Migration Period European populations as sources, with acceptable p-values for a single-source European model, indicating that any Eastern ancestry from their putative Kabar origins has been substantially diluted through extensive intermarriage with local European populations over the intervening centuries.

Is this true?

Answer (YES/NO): NO